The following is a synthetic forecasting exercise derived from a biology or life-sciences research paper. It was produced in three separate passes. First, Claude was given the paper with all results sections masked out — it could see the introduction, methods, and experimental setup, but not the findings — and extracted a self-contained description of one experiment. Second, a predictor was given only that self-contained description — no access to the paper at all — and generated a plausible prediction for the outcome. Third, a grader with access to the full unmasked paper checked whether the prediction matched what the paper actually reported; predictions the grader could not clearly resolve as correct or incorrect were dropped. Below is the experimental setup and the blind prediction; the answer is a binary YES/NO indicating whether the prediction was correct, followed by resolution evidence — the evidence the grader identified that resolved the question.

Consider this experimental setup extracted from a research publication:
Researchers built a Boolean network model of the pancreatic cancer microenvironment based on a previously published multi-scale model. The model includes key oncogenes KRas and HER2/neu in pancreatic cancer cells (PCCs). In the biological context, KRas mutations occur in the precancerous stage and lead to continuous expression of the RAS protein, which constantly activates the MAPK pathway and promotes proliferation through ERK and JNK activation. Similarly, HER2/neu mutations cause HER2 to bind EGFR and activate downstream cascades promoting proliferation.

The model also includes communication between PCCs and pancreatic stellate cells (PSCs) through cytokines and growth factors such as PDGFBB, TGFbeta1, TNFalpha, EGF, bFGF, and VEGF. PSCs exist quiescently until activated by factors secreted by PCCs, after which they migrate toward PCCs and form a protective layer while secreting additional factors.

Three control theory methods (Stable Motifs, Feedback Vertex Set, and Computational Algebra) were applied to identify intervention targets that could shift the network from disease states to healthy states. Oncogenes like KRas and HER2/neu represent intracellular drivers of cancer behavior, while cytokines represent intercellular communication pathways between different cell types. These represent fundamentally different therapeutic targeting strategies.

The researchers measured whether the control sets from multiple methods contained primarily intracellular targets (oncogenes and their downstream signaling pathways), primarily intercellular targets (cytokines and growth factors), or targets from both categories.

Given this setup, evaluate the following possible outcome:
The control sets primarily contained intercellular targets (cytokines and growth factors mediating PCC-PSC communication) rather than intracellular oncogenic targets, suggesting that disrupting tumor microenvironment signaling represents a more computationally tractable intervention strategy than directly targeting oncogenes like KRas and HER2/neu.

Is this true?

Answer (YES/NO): NO